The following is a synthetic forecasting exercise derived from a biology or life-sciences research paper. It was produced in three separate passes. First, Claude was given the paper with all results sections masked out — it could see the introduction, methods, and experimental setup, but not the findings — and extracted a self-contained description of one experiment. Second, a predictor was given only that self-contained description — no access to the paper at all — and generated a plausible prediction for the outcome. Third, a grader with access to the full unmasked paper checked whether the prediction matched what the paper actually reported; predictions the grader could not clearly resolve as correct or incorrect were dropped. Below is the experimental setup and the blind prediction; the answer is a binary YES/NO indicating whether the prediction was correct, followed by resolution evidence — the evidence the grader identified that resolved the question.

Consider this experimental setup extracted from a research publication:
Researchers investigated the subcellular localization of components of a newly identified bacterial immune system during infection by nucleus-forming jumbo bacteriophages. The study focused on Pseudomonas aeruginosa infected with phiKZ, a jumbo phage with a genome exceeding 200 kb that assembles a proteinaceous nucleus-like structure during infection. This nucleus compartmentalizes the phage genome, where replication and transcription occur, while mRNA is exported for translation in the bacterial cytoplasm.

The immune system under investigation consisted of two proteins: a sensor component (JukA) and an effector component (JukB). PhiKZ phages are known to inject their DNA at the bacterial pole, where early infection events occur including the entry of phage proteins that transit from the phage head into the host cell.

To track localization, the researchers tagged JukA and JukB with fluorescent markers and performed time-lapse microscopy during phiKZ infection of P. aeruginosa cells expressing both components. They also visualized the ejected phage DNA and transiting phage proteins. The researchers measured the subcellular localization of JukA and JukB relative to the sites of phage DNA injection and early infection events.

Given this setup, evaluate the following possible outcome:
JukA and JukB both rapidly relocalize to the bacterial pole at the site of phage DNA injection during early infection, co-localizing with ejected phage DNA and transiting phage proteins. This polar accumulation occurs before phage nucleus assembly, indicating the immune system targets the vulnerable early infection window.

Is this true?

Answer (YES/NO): YES